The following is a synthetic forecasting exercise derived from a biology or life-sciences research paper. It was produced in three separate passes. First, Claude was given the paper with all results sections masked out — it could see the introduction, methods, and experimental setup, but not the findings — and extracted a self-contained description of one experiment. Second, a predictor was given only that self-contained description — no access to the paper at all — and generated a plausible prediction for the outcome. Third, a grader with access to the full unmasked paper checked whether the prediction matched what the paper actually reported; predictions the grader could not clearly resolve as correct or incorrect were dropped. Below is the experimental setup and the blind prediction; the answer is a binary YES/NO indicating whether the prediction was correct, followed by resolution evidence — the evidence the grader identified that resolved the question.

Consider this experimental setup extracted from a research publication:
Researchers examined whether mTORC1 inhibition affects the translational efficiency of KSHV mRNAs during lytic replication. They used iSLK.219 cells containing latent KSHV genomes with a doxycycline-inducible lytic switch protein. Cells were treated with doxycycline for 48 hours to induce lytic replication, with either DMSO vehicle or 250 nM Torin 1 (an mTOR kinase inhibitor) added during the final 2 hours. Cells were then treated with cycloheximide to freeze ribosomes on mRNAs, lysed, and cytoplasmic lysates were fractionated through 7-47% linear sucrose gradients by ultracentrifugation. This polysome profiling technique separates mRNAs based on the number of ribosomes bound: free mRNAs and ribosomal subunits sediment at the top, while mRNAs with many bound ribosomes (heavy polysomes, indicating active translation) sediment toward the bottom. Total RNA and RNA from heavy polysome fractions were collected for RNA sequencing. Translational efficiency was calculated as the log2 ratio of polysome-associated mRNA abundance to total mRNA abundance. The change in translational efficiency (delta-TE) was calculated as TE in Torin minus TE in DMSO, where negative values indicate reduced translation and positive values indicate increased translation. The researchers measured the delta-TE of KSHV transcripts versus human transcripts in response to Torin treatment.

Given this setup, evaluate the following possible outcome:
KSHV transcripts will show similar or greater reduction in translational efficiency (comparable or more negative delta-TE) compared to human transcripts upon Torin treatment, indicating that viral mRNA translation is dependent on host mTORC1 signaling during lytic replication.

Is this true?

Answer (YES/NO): NO